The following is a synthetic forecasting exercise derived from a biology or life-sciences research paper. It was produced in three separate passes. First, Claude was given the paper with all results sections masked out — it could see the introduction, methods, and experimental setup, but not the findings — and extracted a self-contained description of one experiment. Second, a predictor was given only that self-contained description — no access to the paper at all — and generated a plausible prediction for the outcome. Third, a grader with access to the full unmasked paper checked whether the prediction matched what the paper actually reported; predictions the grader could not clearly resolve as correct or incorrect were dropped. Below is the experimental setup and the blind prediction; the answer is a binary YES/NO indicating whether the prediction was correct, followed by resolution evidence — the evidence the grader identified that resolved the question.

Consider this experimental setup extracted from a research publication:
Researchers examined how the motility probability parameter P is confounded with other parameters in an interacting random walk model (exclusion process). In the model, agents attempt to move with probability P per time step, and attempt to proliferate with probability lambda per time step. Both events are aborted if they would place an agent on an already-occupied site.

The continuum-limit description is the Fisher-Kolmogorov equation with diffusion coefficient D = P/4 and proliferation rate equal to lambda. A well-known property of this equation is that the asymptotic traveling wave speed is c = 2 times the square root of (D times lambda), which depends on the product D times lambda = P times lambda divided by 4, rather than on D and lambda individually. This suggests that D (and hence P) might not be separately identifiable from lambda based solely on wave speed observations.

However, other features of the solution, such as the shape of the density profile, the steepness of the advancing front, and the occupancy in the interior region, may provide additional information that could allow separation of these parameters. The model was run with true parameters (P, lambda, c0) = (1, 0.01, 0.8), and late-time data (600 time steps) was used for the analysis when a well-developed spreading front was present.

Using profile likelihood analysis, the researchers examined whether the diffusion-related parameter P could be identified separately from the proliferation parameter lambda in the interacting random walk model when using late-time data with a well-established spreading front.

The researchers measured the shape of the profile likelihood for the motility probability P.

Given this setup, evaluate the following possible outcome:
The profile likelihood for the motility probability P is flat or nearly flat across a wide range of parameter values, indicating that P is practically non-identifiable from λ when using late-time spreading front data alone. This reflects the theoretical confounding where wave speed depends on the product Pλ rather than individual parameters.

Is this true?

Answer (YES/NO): NO